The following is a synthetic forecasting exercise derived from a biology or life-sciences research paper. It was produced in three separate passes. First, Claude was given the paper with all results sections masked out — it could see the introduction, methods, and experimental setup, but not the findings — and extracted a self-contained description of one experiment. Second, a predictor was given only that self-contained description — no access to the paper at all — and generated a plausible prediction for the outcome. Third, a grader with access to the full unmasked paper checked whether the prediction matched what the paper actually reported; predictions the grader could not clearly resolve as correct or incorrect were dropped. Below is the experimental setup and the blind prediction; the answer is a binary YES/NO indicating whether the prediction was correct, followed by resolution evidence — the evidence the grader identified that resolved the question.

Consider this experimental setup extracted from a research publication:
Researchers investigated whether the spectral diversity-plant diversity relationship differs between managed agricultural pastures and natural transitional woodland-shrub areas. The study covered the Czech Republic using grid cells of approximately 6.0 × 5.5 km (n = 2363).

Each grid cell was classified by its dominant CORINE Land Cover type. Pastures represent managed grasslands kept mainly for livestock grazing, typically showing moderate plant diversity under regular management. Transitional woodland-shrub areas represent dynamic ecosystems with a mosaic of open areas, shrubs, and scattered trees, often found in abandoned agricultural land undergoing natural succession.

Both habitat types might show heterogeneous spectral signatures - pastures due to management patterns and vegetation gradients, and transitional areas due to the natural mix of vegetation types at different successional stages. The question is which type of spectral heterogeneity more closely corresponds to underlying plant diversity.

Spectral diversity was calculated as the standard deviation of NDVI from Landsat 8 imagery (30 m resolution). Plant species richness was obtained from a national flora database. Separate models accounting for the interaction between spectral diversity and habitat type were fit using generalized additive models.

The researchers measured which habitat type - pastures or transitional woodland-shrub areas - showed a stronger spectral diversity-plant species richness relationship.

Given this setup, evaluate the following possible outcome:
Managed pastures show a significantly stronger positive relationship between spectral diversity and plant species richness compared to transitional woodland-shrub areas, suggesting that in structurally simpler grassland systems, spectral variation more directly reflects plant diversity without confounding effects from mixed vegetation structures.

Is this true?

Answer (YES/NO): NO